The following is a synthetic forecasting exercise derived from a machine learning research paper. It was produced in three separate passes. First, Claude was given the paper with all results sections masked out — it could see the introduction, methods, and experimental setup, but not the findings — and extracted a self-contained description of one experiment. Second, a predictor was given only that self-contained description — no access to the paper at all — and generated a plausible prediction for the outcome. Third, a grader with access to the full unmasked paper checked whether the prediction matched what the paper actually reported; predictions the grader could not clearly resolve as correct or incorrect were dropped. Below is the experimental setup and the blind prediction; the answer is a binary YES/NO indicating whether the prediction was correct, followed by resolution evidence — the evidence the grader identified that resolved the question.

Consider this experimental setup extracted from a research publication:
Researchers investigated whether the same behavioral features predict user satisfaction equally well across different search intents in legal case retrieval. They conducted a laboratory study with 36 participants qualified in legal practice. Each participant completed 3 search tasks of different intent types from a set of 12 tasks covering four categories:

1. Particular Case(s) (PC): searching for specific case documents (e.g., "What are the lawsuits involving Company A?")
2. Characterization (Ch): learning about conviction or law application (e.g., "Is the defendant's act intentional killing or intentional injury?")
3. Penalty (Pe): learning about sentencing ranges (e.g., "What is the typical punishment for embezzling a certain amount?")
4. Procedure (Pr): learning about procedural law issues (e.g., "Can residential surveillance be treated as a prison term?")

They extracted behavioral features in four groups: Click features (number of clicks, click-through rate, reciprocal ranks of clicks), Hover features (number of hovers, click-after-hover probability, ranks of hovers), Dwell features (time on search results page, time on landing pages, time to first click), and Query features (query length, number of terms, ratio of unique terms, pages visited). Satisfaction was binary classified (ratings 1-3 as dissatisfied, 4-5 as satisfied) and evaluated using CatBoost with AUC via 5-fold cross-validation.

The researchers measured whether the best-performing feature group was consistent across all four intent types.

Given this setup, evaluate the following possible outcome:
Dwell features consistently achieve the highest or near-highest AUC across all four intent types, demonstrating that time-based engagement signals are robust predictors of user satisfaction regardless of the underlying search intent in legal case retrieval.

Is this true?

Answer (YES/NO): NO